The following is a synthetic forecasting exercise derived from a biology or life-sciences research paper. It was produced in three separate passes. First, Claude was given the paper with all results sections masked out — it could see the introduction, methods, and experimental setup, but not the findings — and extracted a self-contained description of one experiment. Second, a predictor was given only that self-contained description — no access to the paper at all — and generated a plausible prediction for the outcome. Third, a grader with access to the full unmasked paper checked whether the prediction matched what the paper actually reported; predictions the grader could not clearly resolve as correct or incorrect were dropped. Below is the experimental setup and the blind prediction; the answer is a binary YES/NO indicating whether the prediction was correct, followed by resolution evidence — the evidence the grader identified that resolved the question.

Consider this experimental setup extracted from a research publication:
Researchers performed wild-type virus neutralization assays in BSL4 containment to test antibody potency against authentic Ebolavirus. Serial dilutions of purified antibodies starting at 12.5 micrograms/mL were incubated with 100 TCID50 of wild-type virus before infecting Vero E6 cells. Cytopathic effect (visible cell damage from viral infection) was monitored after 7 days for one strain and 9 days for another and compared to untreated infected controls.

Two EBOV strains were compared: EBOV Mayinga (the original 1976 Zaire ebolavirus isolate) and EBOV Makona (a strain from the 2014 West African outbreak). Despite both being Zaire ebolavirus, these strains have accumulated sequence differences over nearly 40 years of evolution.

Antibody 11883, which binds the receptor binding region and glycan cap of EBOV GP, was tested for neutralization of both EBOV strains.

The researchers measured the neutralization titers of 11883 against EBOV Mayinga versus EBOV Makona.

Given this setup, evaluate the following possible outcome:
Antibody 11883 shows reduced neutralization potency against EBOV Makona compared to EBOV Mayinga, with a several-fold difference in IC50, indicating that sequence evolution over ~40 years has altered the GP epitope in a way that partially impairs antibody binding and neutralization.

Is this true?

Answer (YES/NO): NO